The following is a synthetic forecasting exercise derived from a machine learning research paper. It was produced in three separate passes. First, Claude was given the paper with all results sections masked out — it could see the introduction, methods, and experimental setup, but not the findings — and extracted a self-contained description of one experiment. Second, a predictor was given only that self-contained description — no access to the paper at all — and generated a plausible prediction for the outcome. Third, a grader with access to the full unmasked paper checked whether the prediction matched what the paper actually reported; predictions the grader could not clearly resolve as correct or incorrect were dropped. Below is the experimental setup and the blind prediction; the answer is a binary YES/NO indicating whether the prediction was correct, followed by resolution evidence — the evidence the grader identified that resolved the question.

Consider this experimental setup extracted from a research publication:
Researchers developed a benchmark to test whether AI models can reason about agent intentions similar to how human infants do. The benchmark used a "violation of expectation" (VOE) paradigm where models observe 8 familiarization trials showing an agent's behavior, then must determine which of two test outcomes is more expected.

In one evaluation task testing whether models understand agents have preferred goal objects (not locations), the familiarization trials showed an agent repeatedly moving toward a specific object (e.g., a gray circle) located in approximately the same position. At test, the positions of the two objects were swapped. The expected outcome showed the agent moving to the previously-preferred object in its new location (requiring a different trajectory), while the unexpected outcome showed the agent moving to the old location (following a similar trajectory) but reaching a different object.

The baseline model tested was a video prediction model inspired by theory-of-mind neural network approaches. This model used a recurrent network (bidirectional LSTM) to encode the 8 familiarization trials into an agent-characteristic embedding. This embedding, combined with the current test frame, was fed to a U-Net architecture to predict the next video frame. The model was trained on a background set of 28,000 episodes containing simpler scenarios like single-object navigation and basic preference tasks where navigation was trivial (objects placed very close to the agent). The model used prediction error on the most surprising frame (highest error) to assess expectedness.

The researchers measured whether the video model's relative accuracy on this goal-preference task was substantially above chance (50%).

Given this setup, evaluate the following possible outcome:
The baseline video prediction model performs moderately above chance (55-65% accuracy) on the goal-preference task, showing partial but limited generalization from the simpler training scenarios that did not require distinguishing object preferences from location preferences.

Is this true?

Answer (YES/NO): NO